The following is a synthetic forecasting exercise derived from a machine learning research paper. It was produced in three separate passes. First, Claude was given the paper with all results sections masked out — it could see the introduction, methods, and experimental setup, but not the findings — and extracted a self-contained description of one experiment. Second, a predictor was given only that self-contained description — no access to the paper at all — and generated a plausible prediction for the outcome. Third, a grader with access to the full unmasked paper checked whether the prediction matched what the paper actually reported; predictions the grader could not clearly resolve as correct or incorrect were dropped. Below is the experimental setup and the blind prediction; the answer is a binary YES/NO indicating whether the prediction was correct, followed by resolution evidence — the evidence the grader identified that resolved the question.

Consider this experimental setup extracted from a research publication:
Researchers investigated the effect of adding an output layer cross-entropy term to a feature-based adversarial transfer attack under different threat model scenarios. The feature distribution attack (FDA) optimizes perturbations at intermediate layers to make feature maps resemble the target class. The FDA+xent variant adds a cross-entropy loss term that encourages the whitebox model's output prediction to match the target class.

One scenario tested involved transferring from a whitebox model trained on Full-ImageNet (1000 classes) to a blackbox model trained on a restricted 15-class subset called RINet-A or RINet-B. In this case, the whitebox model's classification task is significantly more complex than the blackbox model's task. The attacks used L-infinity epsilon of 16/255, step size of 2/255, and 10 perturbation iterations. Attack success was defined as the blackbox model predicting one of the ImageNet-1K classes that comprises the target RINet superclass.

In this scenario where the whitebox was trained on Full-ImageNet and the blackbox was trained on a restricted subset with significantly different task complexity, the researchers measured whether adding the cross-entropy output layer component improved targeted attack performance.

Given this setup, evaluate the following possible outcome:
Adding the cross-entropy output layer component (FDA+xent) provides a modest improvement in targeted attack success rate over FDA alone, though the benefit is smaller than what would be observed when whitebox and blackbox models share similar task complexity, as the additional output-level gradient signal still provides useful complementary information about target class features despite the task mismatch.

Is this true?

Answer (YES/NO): NO